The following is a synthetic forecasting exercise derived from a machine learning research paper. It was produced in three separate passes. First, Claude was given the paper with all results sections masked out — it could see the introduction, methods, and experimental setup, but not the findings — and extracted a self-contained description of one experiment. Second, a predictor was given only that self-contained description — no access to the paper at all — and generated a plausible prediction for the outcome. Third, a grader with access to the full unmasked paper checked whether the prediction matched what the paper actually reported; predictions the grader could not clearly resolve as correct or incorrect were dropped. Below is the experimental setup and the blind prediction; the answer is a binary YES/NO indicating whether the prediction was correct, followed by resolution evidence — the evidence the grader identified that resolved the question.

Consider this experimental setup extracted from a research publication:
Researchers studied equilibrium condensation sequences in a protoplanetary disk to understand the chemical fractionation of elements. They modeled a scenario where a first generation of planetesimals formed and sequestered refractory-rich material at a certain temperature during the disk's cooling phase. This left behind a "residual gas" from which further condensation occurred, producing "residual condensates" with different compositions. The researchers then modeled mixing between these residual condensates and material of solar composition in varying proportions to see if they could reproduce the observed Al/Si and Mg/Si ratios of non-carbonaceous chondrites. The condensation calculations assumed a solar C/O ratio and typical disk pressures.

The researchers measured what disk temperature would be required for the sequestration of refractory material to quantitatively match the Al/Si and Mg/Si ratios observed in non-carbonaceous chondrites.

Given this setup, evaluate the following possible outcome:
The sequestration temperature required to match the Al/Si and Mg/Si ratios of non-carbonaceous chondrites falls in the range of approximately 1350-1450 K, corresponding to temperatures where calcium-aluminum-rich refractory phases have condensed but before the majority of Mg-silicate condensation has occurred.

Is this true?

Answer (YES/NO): NO